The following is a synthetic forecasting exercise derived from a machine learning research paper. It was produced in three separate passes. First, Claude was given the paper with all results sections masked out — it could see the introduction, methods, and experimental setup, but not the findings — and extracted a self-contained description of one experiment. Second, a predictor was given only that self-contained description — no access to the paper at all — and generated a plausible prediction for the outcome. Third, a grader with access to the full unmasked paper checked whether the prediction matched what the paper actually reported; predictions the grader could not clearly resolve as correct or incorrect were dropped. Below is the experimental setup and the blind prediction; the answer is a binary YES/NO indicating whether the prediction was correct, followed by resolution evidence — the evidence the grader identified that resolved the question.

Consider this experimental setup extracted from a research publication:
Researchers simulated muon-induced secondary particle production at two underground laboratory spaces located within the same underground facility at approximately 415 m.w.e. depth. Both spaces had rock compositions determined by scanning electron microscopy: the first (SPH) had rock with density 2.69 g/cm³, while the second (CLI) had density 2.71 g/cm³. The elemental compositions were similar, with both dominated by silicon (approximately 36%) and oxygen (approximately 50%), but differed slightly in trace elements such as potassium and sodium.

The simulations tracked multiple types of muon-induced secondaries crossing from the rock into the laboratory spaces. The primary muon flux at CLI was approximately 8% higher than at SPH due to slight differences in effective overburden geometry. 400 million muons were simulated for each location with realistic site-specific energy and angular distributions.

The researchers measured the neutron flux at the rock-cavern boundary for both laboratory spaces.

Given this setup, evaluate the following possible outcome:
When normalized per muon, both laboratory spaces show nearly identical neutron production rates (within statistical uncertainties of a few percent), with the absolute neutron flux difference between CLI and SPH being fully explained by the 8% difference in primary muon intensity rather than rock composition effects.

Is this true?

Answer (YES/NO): NO